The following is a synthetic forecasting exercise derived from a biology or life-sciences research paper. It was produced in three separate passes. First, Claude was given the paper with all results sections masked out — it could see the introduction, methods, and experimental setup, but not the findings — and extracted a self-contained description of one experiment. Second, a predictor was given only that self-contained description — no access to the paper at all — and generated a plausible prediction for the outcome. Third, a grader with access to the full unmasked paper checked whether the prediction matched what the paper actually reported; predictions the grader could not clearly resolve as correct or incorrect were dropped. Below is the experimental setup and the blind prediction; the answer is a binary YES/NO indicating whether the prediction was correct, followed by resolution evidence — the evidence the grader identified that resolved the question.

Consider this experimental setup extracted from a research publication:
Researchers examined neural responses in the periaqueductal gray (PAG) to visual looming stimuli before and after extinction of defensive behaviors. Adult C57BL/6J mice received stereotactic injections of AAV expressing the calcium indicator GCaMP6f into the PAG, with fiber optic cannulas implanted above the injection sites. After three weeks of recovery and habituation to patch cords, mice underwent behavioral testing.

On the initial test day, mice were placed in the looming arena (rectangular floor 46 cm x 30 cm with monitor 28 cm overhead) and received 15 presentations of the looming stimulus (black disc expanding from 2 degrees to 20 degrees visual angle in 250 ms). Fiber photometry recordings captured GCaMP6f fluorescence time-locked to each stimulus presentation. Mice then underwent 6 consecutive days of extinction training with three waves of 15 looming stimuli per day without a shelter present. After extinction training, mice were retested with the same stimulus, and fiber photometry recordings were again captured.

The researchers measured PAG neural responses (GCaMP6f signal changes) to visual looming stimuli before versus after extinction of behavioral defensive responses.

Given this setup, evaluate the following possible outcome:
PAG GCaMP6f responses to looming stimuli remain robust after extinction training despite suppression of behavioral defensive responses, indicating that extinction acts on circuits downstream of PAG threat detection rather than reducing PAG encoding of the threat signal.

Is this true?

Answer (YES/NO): NO